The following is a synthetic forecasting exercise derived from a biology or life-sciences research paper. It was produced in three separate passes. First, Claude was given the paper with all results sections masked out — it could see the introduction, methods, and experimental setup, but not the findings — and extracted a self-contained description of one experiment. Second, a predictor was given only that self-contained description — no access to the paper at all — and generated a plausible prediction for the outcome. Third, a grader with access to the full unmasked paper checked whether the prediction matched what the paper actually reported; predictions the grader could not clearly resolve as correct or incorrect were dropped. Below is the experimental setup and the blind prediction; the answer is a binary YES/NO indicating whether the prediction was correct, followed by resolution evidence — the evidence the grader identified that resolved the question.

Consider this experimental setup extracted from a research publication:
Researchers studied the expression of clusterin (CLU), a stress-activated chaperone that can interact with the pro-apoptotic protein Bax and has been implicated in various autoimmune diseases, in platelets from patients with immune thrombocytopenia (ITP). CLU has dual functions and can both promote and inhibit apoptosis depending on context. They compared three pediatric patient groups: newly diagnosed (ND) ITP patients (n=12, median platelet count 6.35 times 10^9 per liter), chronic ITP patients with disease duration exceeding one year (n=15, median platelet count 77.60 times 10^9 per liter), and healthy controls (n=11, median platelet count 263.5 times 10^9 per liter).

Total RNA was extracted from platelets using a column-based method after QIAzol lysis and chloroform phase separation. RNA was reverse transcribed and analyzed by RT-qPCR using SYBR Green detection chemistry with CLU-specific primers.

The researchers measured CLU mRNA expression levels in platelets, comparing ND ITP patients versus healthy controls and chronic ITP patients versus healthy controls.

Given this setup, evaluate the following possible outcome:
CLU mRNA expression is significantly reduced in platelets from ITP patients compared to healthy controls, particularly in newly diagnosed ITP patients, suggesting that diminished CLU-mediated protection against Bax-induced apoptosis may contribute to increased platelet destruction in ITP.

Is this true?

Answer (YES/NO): NO